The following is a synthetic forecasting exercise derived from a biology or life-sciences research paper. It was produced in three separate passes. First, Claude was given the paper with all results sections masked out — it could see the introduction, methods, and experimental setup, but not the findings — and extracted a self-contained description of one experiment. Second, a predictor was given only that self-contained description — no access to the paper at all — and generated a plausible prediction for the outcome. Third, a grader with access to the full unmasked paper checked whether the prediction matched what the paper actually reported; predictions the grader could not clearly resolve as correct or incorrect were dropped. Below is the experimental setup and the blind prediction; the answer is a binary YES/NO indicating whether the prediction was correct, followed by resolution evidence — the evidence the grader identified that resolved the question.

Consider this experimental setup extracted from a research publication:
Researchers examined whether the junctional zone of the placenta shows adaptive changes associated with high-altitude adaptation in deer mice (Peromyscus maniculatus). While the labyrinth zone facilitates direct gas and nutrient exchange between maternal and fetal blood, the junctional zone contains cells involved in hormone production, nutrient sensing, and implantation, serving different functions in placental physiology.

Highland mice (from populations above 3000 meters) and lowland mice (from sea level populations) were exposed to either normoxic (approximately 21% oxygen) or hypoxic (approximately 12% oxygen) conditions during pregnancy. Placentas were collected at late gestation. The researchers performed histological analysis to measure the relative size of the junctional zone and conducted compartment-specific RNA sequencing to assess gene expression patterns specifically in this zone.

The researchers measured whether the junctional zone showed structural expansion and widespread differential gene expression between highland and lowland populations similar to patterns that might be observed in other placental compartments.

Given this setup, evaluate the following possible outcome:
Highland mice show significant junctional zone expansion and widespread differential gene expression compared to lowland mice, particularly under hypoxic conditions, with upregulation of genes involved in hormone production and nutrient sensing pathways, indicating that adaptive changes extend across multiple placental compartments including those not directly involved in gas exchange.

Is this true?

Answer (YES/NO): NO